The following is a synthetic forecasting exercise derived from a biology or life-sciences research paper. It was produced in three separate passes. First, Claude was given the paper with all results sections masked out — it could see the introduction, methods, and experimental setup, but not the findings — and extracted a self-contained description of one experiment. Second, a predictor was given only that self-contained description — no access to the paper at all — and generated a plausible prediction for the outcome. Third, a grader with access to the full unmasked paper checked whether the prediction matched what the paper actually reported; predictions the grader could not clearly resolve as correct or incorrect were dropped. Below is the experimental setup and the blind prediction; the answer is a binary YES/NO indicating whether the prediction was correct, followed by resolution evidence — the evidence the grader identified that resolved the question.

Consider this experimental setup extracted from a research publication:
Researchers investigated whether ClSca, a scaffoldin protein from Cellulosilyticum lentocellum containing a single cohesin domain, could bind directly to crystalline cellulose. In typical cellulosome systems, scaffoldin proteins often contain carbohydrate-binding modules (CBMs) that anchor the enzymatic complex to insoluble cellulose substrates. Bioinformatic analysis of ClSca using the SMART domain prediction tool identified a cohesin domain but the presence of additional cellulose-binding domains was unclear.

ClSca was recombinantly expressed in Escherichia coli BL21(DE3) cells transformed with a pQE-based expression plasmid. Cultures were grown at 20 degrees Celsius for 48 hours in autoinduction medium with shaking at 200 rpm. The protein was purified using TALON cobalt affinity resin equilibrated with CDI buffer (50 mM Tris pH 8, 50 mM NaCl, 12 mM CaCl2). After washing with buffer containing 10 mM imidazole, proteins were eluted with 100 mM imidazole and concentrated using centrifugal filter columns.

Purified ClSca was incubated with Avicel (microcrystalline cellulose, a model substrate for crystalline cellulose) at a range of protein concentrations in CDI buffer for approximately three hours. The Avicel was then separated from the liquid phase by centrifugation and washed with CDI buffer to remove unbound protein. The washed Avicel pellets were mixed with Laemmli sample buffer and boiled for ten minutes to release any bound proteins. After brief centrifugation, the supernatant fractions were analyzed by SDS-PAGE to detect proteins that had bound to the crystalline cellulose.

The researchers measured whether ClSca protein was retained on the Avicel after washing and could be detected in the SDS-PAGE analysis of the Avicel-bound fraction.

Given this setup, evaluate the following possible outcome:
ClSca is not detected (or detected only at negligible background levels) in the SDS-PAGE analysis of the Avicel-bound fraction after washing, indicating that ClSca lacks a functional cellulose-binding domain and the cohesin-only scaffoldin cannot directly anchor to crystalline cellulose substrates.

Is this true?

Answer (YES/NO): NO